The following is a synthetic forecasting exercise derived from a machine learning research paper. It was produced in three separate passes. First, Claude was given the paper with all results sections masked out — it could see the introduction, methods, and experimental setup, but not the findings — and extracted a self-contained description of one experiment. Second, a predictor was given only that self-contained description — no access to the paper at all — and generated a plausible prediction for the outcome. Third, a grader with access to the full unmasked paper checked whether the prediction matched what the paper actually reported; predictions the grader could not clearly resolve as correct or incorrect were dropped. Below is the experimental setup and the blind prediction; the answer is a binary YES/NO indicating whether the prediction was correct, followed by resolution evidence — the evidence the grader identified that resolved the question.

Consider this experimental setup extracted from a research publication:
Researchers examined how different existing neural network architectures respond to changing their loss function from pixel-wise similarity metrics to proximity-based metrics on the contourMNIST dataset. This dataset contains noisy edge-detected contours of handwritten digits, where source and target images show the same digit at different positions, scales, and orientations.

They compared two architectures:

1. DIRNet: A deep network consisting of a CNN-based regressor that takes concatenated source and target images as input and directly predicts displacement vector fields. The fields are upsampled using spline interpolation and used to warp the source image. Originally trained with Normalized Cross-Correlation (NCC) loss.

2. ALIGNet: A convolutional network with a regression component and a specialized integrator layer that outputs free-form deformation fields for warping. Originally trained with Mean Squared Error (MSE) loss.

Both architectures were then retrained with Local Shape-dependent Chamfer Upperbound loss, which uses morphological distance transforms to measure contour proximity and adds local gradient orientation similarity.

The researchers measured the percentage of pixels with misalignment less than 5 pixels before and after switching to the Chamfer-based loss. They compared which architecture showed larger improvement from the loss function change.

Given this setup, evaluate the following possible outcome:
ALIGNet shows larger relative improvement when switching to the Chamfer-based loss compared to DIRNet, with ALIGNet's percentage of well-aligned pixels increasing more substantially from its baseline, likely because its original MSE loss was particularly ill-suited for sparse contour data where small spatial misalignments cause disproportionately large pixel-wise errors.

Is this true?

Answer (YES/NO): NO